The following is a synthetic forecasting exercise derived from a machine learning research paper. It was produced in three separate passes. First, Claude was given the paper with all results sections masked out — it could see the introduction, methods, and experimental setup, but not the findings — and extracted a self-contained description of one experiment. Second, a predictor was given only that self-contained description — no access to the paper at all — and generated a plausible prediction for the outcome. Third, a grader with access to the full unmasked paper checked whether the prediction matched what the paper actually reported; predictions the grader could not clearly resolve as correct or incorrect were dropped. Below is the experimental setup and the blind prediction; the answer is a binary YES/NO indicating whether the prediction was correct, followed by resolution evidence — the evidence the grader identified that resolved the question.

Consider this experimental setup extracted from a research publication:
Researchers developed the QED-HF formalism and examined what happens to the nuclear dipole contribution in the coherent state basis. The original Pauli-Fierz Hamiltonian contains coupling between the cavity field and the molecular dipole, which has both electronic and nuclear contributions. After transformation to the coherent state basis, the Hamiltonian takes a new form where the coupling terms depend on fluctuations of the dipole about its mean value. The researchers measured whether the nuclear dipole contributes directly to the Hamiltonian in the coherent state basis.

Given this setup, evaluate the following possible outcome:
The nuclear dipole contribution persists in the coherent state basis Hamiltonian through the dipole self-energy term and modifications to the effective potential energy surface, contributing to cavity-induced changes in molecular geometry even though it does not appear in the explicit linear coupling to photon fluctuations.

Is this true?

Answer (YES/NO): NO